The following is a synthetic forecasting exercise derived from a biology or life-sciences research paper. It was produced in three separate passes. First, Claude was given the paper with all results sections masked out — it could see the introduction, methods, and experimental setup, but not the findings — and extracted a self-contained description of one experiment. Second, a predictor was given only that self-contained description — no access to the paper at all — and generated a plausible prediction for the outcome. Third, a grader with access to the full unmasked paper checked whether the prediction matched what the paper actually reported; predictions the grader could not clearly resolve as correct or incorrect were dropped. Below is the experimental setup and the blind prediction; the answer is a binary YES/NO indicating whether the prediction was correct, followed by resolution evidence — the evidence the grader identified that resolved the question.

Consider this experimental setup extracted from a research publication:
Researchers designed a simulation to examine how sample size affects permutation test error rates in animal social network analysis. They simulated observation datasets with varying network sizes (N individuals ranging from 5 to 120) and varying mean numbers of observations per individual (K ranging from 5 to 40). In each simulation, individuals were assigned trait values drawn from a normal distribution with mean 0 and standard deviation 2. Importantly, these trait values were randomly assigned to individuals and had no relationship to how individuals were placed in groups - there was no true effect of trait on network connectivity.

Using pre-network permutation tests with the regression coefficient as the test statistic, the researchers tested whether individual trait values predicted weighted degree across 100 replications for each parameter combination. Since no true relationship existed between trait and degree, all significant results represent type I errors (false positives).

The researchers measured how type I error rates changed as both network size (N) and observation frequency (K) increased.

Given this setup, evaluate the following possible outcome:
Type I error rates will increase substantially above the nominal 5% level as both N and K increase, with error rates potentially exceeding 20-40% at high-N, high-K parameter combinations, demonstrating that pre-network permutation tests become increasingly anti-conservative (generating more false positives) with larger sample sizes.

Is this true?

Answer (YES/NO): NO